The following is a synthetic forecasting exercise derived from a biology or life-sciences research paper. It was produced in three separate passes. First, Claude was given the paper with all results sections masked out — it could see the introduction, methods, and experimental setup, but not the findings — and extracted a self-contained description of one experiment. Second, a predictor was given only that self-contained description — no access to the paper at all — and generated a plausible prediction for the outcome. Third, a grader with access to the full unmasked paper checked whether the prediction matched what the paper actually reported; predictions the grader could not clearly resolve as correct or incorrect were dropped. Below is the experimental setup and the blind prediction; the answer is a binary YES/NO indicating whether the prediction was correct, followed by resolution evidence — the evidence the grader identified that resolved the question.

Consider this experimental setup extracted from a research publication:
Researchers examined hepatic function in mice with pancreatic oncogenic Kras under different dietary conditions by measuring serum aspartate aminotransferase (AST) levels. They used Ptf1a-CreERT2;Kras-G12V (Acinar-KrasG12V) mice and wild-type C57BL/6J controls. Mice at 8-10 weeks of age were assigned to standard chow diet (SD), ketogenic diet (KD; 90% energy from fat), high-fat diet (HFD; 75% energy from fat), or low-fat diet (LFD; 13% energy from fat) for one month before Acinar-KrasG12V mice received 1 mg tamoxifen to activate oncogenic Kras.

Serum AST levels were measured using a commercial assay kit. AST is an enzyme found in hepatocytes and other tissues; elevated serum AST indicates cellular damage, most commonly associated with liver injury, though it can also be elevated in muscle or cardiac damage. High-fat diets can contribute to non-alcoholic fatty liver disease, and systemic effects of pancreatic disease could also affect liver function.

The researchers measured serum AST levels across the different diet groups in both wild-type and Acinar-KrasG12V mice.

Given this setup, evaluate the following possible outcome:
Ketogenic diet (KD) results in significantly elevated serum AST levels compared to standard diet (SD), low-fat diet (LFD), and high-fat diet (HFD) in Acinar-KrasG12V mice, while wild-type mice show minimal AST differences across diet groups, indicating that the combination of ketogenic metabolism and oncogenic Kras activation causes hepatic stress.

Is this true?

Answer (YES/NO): NO